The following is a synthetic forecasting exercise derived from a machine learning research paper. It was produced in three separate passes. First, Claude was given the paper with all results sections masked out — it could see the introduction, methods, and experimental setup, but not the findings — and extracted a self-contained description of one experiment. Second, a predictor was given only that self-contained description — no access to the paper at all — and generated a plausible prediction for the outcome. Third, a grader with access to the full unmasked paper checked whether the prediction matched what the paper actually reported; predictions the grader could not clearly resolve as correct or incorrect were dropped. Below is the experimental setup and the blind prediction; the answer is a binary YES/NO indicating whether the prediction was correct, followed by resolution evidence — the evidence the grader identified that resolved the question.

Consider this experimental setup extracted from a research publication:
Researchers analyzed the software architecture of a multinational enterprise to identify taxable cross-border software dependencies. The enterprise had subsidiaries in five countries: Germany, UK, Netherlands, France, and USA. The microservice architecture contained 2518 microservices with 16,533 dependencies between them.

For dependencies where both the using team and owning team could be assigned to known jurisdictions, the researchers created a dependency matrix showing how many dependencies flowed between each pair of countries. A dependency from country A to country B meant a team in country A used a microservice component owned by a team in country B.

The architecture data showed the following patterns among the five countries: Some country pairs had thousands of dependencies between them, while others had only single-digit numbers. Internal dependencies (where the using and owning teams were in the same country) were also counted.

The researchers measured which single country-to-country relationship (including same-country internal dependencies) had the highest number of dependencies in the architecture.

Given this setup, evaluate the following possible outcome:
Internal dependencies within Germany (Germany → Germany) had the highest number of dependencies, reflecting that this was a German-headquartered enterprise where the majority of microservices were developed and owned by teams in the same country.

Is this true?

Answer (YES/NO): NO